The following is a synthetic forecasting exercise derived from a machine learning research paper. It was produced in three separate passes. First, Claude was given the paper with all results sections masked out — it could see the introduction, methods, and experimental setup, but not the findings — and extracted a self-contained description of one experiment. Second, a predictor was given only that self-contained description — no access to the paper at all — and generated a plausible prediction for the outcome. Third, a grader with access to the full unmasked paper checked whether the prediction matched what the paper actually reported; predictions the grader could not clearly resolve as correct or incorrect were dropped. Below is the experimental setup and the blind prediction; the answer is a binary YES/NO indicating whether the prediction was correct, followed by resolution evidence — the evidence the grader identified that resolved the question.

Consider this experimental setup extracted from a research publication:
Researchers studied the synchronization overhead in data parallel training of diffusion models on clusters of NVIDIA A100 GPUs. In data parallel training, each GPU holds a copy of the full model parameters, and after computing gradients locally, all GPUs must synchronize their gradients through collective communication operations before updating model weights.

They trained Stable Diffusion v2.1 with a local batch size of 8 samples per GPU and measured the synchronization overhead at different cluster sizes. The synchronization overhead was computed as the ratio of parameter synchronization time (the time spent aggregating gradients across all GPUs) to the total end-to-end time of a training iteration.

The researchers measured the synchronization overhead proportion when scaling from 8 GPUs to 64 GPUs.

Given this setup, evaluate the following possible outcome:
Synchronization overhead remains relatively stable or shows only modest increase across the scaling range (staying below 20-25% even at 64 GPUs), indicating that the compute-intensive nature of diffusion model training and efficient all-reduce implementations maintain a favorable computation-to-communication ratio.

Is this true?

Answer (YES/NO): NO